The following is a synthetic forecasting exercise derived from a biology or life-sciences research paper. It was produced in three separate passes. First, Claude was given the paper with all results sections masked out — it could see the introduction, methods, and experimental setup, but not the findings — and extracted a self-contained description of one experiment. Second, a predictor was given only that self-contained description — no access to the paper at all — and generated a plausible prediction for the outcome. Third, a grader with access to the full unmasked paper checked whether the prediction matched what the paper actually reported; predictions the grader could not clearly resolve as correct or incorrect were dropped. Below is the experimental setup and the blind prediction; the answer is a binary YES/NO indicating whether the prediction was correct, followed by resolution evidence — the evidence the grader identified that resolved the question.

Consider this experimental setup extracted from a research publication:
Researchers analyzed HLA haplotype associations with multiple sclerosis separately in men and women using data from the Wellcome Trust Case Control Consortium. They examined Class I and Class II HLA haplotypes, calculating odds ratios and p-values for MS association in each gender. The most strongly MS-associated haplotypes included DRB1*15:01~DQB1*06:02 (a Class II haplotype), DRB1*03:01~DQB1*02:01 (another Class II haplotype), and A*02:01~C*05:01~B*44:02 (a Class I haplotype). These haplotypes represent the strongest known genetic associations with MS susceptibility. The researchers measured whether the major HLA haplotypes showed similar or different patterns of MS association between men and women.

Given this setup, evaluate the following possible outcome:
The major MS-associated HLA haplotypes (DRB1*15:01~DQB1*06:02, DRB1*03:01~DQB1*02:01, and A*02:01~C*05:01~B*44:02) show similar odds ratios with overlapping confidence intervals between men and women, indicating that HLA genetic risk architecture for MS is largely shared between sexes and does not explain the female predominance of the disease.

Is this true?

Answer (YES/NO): YES